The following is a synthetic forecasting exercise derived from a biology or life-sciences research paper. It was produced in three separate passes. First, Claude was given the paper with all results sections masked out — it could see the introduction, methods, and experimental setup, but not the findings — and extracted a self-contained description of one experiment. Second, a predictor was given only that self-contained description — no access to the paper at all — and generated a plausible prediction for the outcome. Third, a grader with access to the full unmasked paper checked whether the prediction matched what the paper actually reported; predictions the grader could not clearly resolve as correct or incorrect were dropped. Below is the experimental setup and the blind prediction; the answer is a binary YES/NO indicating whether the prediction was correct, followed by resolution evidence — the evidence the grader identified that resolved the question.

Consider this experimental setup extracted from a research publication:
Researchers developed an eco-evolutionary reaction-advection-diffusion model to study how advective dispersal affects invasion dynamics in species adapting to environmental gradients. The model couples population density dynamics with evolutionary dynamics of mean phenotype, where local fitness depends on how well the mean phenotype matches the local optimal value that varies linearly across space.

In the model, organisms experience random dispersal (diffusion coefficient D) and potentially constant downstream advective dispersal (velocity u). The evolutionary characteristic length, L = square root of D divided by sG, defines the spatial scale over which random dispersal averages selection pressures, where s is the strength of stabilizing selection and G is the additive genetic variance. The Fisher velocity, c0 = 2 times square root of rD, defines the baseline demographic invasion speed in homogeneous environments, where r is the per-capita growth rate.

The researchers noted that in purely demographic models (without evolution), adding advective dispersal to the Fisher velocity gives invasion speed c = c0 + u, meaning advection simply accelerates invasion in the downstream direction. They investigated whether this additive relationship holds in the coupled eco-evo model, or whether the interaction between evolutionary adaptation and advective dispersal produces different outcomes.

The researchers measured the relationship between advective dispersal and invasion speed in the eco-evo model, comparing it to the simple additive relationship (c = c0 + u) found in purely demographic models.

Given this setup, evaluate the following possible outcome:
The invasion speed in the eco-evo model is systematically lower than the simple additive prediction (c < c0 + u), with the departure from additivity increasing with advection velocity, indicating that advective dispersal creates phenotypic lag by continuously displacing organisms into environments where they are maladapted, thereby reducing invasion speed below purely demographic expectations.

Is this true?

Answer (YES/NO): YES